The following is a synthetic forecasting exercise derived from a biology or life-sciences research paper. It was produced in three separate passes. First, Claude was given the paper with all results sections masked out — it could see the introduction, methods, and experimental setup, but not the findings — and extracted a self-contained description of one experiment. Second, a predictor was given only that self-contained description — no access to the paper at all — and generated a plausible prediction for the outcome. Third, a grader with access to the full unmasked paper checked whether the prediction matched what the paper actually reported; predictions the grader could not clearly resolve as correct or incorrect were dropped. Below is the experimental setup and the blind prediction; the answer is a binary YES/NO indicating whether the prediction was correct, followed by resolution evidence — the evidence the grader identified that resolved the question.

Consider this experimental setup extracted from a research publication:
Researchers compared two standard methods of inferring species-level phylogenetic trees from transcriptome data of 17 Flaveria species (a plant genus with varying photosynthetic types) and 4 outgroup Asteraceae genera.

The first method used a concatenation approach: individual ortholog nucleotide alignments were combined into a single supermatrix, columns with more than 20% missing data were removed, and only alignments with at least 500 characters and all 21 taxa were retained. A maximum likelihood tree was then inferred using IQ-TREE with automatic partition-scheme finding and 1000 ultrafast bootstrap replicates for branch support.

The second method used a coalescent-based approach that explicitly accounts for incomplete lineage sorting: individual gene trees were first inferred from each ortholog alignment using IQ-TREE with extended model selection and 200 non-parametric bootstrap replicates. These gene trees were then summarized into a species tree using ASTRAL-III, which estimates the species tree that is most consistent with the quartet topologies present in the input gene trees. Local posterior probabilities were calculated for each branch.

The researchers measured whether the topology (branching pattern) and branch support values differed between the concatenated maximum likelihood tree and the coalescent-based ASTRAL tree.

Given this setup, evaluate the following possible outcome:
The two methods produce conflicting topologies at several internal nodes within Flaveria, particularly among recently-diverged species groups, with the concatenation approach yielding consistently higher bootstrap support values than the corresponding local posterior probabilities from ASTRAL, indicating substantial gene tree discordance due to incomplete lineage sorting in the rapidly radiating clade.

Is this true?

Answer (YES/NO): NO